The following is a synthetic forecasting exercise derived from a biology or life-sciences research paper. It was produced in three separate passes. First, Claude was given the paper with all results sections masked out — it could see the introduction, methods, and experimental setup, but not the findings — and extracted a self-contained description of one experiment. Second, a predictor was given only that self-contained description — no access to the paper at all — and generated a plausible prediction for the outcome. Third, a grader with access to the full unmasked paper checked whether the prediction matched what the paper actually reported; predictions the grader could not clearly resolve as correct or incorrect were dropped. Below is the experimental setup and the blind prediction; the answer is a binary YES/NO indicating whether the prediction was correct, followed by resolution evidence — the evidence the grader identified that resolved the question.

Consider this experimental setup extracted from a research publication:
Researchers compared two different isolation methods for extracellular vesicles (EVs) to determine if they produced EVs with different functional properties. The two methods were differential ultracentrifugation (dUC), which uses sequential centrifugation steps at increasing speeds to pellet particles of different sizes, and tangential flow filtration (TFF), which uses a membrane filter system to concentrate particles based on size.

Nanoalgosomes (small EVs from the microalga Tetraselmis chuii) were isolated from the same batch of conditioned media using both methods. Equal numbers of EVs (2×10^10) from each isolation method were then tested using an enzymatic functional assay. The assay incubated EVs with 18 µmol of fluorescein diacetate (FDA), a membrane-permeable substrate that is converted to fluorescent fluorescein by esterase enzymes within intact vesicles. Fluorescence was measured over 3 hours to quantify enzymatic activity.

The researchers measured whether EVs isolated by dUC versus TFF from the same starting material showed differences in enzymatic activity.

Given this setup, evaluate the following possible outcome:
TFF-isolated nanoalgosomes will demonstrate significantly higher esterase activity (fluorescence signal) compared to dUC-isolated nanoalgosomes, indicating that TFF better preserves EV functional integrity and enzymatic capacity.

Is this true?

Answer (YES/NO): NO